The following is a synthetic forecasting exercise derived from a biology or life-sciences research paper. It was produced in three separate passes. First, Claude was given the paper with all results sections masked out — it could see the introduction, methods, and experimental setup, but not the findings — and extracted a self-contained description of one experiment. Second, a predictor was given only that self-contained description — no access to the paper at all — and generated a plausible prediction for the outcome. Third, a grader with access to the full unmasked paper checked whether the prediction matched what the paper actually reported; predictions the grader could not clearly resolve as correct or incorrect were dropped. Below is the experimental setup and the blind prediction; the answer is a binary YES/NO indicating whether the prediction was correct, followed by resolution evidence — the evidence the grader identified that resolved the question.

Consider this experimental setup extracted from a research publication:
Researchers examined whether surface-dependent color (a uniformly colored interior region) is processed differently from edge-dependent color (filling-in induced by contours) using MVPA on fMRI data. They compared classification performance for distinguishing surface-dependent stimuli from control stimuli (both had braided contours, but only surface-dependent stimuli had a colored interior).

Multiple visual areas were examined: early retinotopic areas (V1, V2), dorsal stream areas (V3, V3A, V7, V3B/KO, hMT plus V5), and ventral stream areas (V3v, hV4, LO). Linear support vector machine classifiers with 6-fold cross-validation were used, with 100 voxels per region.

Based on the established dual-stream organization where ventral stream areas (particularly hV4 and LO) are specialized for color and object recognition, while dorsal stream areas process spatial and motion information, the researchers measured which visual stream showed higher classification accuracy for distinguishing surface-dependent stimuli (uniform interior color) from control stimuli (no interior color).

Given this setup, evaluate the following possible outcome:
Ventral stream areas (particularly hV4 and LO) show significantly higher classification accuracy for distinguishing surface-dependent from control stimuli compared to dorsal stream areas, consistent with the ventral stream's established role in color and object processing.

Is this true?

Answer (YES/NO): YES